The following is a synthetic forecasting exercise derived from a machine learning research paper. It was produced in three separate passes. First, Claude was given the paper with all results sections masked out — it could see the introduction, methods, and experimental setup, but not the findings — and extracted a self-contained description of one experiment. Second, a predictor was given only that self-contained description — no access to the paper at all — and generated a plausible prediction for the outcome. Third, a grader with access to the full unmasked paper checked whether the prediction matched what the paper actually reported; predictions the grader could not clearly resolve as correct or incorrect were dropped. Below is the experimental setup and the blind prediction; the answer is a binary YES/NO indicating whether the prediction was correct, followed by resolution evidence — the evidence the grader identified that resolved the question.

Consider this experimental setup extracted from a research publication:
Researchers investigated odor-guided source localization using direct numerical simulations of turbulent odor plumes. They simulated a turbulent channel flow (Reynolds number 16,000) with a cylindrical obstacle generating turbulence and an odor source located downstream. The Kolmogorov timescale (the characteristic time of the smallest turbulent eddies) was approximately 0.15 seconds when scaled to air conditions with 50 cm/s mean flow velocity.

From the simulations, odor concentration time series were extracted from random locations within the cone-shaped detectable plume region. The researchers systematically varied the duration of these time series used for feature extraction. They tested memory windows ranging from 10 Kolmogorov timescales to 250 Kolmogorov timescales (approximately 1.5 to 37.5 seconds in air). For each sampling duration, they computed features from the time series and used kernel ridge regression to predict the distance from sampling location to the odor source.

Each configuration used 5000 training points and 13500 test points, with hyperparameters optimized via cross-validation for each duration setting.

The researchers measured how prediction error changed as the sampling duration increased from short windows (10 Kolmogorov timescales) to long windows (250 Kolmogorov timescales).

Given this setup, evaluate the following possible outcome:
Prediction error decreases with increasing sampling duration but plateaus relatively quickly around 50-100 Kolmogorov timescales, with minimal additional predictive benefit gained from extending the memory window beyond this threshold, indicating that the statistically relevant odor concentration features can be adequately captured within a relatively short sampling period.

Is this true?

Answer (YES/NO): NO